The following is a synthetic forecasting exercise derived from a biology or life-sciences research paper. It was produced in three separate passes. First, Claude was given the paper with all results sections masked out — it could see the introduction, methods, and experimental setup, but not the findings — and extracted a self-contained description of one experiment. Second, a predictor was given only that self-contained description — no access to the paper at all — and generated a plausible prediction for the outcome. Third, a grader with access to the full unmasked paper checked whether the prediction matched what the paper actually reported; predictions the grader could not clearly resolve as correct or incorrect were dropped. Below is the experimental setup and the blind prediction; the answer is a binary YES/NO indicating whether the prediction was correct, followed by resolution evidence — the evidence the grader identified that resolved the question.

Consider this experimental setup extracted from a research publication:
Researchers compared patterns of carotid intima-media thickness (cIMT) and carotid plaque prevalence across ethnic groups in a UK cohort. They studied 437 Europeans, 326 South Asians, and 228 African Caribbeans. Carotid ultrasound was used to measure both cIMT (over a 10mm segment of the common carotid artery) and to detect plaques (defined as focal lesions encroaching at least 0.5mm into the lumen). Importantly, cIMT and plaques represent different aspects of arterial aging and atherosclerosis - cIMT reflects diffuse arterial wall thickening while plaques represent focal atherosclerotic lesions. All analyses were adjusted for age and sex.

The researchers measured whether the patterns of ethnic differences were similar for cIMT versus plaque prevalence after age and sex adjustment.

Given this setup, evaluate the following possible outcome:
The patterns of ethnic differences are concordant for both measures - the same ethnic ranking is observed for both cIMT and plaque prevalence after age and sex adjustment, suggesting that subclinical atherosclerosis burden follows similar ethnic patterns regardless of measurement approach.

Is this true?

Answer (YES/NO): NO